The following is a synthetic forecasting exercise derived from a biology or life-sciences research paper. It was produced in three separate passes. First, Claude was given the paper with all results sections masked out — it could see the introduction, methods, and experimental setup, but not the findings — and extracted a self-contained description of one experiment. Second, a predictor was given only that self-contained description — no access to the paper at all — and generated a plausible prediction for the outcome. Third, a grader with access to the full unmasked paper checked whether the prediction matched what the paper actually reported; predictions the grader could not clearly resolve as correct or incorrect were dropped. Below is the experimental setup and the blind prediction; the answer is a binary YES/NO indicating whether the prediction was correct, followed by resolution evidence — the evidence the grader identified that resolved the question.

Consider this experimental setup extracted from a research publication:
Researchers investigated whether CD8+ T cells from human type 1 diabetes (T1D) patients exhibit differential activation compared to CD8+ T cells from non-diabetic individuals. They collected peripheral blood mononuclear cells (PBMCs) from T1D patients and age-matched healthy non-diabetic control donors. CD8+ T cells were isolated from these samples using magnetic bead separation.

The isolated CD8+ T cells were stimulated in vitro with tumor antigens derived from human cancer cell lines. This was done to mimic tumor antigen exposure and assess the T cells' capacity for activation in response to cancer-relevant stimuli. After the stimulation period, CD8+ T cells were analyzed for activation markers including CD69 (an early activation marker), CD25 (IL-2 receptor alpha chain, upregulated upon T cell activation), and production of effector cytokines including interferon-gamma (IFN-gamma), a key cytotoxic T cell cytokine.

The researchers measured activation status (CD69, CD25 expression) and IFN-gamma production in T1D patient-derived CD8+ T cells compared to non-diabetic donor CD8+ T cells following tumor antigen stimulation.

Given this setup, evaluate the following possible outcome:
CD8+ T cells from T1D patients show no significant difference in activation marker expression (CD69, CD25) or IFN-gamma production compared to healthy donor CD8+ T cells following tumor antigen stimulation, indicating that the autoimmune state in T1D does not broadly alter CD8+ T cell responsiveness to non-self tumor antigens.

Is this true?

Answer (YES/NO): NO